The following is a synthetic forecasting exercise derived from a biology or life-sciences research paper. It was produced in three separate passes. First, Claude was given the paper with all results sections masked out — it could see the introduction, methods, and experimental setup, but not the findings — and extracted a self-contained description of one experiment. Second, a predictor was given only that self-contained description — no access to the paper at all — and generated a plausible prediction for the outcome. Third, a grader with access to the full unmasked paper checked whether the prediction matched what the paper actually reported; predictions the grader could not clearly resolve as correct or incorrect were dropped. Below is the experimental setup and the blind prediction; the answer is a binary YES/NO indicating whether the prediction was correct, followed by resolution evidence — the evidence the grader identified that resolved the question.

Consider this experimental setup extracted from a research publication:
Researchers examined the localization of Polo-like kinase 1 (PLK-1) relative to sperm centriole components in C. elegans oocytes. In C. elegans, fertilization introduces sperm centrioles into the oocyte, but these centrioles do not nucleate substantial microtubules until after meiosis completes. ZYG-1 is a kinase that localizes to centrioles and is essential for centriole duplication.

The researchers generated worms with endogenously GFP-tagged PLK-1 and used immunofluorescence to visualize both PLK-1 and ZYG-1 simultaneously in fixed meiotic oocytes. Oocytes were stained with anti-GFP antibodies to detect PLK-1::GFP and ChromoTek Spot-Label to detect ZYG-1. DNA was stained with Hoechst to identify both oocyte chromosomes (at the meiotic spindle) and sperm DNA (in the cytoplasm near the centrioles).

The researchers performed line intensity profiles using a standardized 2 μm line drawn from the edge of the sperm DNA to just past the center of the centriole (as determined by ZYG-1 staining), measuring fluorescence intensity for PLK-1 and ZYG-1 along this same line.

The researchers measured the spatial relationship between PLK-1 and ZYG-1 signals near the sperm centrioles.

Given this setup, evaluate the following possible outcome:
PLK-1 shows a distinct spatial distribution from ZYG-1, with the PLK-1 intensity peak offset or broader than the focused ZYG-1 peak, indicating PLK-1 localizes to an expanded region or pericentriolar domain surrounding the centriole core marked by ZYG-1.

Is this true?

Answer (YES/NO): NO